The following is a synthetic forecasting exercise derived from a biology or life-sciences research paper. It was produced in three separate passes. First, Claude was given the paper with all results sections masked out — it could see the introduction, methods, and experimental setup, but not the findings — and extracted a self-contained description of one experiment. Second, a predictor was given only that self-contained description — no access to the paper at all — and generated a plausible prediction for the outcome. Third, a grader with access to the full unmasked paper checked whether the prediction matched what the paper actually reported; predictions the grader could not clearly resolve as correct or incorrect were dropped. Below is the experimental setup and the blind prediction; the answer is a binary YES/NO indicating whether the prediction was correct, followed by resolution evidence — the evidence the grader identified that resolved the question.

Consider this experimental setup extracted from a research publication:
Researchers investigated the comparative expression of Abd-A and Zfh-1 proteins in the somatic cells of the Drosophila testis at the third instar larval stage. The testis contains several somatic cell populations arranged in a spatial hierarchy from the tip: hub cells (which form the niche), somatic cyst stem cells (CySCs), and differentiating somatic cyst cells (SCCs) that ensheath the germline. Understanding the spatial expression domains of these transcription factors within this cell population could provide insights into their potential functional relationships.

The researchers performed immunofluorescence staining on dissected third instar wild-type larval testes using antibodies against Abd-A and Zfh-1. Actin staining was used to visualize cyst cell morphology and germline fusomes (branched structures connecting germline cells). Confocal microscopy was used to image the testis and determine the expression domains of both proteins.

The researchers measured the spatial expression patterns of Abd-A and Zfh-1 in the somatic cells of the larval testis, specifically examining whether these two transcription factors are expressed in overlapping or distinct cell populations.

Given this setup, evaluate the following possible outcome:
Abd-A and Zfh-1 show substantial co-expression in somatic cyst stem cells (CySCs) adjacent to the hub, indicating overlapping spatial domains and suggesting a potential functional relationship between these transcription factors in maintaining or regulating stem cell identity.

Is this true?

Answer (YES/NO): YES